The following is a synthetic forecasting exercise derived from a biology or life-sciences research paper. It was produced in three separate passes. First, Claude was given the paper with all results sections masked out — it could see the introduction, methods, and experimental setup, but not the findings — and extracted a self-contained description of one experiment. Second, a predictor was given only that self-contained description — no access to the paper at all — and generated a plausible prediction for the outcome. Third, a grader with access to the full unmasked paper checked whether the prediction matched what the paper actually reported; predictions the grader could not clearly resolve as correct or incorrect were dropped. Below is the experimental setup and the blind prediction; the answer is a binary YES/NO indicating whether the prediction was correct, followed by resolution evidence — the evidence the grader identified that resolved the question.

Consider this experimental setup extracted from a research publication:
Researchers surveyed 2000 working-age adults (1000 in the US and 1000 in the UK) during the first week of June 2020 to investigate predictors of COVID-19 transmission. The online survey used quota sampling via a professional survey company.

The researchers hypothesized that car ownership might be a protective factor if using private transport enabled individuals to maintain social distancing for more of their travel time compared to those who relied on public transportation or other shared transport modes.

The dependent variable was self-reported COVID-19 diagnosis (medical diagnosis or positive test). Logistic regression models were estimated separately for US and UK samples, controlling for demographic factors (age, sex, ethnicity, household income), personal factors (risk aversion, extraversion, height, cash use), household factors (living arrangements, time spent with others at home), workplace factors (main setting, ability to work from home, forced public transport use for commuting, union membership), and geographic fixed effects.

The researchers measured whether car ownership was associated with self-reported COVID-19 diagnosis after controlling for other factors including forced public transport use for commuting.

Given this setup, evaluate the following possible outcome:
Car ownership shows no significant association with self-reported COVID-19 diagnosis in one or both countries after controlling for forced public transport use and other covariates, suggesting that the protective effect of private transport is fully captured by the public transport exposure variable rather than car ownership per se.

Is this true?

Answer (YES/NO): NO